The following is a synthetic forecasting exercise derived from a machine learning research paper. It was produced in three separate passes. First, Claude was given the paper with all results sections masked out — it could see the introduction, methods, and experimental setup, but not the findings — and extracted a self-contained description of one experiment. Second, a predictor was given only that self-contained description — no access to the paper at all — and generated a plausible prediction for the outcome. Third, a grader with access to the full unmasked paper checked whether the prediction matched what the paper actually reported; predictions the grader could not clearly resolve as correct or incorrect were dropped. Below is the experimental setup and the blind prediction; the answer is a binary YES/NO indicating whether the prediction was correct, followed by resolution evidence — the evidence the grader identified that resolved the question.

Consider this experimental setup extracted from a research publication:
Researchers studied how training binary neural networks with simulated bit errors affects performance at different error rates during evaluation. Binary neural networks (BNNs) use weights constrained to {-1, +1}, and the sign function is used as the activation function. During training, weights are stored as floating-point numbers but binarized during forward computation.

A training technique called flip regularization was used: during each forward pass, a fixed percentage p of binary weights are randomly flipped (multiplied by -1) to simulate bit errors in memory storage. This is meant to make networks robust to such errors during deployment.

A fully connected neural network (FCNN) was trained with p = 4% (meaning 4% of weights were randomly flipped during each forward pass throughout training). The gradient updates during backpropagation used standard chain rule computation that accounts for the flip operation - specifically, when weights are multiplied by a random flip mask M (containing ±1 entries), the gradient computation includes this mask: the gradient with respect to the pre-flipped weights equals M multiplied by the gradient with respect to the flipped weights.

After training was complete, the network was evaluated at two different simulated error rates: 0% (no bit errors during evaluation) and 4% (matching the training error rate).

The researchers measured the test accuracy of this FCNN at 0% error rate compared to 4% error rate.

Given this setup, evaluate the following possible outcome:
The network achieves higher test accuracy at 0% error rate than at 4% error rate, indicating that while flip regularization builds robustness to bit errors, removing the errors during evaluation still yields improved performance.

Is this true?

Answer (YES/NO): NO